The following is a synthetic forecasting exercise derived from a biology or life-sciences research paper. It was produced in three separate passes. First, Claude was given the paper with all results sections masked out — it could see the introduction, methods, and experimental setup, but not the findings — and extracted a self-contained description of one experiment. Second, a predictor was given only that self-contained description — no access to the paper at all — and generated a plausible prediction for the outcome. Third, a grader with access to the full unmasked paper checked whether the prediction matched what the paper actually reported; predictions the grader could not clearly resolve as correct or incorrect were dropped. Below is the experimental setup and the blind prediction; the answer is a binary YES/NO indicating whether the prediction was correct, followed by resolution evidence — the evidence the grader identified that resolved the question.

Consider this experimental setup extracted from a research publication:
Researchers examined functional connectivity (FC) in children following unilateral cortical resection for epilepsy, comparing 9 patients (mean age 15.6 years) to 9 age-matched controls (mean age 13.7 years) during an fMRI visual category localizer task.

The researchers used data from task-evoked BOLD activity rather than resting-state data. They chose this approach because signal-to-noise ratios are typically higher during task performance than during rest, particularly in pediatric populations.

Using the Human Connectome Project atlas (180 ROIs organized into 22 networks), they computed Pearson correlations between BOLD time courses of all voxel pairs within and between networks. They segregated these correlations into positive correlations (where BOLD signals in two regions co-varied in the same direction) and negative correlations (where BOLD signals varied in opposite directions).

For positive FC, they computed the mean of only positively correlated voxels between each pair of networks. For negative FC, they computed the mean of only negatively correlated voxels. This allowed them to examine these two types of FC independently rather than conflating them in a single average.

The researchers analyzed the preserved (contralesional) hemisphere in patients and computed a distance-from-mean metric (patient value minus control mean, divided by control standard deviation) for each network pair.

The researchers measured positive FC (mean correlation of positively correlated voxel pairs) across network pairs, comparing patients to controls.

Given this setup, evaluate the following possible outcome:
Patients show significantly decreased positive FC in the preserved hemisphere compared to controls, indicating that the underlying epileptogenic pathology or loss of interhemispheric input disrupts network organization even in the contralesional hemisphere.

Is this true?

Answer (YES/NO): NO